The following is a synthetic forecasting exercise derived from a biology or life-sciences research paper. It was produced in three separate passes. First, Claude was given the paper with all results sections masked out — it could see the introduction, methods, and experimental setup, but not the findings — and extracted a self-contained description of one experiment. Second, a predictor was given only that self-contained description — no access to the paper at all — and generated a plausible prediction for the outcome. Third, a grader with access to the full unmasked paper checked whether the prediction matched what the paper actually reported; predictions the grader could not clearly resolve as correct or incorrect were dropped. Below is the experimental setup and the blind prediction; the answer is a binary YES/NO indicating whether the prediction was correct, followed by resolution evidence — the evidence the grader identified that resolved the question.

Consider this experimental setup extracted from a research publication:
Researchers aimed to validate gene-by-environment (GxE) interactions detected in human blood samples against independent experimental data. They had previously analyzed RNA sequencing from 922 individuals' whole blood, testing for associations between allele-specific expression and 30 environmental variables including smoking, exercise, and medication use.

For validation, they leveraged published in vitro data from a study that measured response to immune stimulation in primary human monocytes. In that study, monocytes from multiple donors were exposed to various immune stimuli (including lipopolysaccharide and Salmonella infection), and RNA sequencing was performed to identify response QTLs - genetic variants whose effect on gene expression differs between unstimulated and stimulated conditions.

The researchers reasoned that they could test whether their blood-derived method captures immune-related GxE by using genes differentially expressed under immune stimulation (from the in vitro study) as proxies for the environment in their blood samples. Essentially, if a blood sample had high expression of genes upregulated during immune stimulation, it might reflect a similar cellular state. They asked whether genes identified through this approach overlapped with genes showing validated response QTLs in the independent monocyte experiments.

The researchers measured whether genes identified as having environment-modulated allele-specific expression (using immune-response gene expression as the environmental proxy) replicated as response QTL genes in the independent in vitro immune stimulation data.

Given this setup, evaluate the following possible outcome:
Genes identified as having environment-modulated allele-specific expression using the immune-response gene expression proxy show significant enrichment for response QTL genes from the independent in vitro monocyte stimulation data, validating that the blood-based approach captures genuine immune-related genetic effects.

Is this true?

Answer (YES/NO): YES